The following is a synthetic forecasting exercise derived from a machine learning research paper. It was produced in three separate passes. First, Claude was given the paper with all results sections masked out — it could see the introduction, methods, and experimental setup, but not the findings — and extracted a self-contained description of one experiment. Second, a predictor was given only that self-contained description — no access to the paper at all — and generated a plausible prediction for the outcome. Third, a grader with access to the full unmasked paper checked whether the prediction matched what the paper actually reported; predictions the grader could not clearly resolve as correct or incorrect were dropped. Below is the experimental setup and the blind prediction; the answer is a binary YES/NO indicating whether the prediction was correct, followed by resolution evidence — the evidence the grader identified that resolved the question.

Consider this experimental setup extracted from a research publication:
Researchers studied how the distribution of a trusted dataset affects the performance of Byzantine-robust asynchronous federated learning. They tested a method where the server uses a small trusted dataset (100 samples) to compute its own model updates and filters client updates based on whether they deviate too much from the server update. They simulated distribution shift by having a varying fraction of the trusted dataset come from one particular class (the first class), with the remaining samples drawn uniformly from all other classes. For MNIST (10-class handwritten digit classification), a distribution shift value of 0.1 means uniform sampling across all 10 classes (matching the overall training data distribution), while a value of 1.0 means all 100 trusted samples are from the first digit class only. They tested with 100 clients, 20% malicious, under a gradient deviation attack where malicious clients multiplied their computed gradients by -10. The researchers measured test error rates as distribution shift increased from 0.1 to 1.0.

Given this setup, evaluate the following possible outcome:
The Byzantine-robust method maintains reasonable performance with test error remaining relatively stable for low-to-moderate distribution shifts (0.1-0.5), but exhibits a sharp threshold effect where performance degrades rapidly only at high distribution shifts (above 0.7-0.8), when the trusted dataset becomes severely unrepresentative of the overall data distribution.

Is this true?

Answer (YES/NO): NO